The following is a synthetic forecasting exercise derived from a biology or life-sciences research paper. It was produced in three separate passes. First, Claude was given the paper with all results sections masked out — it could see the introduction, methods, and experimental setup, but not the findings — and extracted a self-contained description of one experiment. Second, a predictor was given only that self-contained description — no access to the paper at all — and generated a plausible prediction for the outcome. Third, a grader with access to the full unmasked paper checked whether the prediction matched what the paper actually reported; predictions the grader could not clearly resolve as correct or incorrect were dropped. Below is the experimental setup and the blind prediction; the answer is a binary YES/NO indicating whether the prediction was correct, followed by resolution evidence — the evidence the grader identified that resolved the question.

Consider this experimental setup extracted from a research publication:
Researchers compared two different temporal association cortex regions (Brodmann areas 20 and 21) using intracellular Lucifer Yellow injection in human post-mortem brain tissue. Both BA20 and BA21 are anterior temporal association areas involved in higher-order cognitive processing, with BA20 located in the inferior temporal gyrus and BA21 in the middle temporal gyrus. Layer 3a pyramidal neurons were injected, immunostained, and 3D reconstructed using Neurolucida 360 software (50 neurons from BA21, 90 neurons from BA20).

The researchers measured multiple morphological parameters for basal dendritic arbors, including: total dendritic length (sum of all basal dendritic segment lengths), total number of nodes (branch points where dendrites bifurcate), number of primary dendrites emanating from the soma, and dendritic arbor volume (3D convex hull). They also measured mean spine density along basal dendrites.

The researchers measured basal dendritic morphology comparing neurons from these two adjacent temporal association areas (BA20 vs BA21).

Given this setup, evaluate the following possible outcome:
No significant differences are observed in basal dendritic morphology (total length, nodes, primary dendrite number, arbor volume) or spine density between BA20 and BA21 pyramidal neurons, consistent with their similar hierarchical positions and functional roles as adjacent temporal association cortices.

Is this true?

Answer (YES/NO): YES